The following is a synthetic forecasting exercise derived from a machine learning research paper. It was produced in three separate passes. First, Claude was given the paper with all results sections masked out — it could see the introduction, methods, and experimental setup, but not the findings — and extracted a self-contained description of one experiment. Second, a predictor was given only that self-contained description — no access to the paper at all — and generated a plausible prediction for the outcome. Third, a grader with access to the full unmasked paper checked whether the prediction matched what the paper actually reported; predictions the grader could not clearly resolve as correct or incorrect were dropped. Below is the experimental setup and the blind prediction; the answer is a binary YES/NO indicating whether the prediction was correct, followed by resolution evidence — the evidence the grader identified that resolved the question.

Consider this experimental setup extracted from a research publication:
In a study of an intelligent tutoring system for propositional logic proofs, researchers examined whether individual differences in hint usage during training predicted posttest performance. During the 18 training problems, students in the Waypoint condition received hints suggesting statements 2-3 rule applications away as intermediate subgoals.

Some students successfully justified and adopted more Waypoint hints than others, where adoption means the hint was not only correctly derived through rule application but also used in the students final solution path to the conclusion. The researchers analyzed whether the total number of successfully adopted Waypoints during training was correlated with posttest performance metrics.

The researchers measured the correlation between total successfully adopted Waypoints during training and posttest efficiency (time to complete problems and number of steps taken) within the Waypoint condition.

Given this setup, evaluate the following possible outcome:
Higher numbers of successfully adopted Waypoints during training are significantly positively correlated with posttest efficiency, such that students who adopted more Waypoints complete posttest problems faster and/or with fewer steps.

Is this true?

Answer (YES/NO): YES